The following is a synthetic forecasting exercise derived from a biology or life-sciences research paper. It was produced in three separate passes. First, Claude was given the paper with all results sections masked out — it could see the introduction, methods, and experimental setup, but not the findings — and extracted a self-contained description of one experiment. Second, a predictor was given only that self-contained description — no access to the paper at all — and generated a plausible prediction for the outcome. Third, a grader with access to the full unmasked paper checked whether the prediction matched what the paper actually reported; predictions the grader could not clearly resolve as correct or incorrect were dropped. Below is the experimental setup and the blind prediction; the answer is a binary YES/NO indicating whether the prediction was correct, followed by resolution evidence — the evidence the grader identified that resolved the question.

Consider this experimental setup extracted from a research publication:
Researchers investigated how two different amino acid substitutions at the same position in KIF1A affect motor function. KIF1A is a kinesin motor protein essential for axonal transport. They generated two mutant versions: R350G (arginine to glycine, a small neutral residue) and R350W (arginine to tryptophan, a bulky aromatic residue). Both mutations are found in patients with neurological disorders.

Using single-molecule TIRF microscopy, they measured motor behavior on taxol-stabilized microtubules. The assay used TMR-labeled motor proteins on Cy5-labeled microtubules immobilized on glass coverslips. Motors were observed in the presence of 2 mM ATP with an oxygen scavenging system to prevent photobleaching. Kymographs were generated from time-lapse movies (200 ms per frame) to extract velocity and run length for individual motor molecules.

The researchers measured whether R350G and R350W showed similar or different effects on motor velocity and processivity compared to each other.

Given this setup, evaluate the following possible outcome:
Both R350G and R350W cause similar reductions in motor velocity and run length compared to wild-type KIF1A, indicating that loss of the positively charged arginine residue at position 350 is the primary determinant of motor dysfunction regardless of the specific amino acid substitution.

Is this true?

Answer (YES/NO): NO